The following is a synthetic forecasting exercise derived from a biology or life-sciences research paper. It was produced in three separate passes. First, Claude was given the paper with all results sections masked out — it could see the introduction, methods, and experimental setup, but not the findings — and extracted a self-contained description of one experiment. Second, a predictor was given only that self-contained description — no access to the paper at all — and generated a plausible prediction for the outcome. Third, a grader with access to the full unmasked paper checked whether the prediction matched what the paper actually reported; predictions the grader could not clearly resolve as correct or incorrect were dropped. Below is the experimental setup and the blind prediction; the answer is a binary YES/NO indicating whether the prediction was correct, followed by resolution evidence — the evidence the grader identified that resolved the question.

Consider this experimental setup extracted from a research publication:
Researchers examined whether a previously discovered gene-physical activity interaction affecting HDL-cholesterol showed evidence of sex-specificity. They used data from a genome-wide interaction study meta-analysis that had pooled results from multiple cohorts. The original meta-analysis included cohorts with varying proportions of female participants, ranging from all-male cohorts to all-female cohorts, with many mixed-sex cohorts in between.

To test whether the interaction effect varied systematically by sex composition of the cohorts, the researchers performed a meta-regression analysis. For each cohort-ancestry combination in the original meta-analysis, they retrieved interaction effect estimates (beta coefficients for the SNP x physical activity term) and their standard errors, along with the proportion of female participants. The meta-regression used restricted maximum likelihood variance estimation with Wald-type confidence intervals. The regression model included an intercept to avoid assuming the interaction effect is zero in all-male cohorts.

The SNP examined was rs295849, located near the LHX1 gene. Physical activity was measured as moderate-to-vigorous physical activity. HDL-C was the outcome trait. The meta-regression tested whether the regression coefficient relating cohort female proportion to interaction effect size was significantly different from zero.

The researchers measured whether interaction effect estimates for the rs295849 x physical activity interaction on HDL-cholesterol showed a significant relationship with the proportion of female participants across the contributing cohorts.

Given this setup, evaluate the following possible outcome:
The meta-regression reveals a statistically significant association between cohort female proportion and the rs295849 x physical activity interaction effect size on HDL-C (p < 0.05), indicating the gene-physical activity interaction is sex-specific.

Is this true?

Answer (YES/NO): YES